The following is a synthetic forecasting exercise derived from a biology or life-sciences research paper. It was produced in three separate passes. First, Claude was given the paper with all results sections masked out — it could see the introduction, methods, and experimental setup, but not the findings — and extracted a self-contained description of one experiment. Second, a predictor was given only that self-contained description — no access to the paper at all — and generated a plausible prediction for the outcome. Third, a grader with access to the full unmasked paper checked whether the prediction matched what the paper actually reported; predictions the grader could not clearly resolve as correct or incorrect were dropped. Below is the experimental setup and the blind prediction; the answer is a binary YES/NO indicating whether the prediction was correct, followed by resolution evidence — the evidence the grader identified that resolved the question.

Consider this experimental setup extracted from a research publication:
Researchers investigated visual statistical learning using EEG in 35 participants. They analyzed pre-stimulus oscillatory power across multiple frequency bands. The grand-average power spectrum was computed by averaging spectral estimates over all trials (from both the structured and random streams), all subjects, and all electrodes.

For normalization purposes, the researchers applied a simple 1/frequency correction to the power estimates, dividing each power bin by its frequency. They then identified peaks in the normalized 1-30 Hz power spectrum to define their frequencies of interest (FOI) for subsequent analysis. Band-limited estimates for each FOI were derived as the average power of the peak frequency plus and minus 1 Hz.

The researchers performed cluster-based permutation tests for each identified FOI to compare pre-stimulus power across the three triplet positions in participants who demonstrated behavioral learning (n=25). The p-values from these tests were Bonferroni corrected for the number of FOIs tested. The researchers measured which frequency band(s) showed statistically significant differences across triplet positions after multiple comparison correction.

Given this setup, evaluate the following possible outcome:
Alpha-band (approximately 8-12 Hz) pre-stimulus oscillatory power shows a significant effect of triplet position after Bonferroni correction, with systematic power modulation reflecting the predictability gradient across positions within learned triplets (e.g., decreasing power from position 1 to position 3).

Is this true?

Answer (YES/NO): NO